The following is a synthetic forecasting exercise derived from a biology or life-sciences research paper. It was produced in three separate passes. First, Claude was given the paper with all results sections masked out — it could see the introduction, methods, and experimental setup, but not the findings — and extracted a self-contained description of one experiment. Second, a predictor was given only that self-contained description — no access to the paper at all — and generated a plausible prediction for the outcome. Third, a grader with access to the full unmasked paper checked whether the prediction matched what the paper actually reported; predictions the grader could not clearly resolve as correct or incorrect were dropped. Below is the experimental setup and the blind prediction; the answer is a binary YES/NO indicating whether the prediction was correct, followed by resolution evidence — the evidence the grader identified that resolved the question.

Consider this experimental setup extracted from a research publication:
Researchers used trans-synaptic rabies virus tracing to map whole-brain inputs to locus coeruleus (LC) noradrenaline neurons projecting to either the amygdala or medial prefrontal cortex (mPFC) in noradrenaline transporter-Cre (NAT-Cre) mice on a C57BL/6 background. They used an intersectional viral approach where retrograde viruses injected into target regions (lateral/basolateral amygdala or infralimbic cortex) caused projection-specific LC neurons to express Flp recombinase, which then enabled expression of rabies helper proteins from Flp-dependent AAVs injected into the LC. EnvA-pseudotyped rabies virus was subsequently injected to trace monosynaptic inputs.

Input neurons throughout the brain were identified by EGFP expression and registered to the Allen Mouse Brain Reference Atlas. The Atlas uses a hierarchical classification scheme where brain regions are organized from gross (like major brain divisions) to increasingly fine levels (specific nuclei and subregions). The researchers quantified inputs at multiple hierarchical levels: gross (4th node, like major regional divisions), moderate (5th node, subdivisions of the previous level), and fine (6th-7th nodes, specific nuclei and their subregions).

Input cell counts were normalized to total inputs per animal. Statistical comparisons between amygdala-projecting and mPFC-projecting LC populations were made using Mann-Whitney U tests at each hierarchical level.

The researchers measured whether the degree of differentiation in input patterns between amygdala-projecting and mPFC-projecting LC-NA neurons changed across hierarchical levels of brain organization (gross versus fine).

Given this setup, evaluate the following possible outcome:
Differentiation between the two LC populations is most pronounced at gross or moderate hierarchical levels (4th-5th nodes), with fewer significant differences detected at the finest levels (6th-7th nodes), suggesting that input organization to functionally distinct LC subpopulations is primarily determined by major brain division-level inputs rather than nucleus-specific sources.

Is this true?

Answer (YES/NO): NO